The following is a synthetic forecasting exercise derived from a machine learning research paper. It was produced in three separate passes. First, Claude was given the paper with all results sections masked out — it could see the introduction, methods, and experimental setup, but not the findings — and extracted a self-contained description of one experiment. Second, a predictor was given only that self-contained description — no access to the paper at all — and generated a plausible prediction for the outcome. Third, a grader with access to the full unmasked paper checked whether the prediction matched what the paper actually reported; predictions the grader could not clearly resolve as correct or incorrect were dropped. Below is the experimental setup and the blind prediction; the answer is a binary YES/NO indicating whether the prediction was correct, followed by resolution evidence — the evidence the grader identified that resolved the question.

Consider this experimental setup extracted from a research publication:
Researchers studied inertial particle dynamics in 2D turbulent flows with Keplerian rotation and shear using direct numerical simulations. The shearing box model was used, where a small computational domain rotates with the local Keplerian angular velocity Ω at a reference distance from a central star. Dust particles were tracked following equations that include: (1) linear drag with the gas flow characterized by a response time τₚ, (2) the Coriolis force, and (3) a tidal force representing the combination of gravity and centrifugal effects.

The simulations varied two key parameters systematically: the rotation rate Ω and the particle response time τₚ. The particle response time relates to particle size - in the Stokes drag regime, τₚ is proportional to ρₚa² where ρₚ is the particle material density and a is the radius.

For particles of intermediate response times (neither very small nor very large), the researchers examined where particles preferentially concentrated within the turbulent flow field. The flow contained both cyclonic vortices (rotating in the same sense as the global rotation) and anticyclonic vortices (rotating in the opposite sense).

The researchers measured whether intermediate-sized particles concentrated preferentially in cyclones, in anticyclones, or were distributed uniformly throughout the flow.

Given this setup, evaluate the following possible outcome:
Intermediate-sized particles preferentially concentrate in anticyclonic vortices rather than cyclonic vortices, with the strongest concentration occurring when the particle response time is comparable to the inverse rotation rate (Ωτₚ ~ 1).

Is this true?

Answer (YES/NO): NO